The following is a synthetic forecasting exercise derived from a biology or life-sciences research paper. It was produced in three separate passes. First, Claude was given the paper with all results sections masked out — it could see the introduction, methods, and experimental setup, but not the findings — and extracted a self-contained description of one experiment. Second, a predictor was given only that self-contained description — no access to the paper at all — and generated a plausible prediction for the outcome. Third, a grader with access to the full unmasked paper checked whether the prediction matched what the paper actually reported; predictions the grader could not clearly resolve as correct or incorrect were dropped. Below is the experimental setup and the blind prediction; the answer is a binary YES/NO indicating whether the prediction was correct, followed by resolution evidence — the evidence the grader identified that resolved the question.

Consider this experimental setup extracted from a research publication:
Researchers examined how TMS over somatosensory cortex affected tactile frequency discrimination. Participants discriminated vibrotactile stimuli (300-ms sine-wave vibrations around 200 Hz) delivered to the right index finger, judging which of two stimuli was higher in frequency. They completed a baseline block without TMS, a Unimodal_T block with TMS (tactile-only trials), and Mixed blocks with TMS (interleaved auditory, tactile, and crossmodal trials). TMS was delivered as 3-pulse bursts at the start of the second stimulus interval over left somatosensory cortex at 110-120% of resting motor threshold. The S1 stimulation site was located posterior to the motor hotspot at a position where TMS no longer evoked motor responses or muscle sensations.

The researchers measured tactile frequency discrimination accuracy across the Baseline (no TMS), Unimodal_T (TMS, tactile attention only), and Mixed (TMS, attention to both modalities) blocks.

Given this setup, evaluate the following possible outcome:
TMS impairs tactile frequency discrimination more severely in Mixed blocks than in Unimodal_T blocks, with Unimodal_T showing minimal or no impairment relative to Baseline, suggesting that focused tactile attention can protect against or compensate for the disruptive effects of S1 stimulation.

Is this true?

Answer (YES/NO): NO